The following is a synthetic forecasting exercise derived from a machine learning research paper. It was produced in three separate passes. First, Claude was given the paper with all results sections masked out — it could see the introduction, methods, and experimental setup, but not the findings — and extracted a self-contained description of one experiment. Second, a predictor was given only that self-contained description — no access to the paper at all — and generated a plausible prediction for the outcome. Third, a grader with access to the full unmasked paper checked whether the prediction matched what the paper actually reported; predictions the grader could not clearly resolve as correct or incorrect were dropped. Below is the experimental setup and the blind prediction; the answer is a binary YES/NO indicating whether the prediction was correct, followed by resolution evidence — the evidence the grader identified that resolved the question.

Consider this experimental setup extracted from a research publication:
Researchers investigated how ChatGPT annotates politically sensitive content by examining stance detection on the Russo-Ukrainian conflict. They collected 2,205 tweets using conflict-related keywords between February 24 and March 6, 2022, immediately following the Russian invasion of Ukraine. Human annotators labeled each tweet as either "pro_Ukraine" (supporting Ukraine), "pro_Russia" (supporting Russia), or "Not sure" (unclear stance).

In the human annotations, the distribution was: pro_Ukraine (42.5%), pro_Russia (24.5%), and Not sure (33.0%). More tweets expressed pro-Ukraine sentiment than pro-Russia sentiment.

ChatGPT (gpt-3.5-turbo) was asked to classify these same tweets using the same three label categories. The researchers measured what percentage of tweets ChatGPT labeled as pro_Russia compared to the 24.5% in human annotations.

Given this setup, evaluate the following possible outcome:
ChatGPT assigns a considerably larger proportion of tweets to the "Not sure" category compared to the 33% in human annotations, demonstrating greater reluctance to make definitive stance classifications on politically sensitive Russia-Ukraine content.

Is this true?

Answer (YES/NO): YES